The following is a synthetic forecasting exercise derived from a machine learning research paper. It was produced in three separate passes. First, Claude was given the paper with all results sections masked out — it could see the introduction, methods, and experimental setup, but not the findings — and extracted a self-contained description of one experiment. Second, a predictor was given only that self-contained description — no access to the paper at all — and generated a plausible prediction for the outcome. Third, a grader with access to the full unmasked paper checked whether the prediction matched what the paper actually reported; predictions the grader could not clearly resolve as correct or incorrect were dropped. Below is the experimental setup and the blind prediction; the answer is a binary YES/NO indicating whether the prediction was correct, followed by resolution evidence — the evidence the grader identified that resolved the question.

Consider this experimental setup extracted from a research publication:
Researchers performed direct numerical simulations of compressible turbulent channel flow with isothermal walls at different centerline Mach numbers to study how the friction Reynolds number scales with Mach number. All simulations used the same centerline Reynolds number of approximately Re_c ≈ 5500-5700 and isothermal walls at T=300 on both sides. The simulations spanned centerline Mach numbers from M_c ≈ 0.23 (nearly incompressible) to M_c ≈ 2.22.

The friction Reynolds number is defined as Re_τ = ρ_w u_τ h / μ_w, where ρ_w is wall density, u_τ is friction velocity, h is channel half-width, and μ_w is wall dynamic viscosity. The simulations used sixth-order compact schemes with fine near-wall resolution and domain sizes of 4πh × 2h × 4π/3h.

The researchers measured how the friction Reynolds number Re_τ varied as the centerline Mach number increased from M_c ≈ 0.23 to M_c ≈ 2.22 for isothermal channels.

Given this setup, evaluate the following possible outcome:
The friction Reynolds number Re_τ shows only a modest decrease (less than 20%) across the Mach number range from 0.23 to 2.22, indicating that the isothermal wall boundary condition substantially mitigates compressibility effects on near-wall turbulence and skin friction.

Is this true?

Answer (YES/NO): NO